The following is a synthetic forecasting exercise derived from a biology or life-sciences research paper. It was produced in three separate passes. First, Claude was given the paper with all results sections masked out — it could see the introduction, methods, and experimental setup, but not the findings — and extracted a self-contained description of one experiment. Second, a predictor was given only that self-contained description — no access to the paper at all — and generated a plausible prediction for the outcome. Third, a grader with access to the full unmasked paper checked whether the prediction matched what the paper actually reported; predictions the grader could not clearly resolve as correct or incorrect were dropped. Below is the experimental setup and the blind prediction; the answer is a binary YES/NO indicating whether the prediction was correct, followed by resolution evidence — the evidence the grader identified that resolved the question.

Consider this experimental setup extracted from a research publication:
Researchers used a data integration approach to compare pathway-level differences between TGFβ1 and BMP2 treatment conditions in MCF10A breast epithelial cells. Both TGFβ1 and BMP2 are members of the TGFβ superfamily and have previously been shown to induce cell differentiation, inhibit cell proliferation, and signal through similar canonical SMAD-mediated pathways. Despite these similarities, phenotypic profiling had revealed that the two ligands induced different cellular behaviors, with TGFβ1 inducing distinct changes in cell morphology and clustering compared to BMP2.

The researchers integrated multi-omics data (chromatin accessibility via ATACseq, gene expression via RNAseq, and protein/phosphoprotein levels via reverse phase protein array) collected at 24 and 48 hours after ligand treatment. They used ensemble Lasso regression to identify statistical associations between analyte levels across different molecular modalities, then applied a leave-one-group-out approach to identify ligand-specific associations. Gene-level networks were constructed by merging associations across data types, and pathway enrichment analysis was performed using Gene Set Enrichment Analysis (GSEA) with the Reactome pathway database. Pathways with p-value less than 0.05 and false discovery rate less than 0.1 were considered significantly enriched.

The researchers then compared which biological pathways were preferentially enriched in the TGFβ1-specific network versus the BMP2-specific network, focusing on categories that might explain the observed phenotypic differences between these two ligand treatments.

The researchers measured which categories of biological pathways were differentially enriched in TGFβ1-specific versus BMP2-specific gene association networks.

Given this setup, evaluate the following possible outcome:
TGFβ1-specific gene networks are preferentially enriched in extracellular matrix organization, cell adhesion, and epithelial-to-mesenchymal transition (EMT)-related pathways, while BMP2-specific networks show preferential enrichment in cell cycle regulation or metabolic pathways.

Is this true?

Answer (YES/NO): NO